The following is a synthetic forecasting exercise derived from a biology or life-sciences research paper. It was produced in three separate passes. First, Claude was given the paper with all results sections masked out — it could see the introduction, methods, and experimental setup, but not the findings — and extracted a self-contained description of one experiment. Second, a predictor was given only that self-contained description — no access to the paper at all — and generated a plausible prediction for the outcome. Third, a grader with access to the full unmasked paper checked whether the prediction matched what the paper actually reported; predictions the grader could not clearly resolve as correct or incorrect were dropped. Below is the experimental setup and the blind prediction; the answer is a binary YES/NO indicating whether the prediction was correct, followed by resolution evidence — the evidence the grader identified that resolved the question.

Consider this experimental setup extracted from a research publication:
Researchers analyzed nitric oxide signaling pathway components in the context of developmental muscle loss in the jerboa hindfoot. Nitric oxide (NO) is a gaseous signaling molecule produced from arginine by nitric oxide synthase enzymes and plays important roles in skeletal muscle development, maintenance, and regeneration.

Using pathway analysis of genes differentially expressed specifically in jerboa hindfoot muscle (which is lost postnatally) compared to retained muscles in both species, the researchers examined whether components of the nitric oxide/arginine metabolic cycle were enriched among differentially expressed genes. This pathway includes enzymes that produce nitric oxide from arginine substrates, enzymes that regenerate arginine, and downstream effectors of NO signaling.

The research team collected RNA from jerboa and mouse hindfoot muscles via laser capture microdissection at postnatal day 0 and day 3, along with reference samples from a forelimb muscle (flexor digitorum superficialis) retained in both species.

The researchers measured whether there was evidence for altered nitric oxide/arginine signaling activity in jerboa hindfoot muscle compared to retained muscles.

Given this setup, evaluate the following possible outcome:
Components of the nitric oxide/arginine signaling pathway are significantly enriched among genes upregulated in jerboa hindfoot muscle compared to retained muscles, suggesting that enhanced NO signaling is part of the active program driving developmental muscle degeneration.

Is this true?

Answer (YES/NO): NO